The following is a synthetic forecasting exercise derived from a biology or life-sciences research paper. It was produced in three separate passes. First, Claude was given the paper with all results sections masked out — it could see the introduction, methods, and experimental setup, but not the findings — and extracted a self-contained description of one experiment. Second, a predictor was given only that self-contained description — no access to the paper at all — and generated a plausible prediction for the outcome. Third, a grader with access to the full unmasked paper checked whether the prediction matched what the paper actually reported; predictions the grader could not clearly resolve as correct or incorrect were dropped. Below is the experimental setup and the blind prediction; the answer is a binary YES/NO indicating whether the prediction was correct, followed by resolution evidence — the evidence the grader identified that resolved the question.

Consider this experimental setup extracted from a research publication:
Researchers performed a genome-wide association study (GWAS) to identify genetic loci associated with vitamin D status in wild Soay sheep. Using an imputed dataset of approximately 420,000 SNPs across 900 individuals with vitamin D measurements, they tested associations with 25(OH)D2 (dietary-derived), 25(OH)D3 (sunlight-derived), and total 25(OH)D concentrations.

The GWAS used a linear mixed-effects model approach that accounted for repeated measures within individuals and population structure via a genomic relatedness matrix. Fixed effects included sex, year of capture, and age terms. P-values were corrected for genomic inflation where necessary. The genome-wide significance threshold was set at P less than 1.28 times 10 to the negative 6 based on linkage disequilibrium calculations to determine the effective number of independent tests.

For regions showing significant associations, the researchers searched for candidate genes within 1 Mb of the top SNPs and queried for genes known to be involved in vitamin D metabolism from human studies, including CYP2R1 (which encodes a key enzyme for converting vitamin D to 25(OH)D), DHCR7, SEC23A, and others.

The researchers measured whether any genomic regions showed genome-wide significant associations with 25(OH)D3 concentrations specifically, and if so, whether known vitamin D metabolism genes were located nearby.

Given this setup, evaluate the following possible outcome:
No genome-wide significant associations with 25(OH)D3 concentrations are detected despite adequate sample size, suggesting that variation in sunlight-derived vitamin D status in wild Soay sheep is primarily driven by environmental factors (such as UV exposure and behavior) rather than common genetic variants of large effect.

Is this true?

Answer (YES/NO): YES